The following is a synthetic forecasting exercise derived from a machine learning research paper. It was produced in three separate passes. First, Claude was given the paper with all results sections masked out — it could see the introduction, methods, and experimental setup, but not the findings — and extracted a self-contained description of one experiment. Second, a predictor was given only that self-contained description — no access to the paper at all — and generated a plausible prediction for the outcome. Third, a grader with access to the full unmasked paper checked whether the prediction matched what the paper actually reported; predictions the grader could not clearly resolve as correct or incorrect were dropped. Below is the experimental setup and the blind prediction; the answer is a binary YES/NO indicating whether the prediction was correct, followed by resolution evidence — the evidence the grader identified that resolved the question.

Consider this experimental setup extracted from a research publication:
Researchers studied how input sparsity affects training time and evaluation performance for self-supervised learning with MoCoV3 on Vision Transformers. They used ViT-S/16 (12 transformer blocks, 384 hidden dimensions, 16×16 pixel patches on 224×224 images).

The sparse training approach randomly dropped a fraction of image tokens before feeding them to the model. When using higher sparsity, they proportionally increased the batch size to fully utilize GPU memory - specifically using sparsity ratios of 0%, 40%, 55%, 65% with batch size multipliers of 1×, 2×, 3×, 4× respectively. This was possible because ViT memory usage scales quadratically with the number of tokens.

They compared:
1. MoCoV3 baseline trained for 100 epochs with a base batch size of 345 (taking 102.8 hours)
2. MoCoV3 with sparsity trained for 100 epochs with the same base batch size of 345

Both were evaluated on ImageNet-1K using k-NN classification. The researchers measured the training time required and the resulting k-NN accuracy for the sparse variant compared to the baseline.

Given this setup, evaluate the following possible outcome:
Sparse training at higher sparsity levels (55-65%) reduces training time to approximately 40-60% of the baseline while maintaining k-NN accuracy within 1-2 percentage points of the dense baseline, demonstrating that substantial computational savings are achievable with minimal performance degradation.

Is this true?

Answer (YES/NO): NO